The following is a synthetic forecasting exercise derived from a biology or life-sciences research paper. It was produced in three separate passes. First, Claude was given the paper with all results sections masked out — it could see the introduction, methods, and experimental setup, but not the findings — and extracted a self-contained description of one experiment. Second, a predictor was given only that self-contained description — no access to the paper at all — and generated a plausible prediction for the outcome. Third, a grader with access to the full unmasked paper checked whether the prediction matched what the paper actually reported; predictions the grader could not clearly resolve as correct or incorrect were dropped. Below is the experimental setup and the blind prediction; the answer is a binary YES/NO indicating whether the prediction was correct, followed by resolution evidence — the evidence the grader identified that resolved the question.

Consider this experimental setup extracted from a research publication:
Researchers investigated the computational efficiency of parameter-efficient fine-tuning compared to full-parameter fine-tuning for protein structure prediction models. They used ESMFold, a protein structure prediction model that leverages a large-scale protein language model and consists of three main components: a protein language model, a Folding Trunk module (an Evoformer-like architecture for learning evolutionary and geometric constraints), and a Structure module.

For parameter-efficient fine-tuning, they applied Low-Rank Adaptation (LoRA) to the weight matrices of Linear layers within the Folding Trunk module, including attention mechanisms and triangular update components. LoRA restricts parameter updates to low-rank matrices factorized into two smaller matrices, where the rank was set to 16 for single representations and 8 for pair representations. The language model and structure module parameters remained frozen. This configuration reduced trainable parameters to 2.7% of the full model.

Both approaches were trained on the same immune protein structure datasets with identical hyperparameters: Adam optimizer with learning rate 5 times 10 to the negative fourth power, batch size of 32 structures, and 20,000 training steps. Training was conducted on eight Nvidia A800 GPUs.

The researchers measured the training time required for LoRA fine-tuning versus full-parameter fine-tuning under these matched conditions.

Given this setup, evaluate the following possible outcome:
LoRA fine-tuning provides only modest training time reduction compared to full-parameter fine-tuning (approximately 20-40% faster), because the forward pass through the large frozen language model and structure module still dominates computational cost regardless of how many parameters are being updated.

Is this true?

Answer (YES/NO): NO